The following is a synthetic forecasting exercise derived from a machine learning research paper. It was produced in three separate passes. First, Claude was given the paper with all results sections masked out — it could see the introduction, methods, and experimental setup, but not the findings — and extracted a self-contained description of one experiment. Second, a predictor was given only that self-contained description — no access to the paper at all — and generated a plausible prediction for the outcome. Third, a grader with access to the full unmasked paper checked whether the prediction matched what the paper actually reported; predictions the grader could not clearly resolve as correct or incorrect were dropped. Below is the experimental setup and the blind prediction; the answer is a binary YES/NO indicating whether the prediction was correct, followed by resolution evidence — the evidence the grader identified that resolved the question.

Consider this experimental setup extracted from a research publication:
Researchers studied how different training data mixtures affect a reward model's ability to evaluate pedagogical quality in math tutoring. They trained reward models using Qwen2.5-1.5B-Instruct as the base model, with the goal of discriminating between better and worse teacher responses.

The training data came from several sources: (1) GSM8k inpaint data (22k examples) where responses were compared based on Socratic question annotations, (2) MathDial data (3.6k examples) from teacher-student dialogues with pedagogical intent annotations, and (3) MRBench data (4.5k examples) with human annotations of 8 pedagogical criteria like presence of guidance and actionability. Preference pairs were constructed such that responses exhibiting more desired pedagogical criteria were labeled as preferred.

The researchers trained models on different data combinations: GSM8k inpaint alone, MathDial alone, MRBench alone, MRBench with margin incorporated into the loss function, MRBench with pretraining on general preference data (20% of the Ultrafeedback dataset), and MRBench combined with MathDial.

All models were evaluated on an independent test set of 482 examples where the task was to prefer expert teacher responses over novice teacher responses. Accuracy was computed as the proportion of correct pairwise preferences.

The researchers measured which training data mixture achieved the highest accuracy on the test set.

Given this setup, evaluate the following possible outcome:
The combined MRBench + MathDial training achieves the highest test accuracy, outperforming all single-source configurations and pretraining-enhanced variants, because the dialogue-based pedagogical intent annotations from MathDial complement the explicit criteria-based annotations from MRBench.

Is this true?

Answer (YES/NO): YES